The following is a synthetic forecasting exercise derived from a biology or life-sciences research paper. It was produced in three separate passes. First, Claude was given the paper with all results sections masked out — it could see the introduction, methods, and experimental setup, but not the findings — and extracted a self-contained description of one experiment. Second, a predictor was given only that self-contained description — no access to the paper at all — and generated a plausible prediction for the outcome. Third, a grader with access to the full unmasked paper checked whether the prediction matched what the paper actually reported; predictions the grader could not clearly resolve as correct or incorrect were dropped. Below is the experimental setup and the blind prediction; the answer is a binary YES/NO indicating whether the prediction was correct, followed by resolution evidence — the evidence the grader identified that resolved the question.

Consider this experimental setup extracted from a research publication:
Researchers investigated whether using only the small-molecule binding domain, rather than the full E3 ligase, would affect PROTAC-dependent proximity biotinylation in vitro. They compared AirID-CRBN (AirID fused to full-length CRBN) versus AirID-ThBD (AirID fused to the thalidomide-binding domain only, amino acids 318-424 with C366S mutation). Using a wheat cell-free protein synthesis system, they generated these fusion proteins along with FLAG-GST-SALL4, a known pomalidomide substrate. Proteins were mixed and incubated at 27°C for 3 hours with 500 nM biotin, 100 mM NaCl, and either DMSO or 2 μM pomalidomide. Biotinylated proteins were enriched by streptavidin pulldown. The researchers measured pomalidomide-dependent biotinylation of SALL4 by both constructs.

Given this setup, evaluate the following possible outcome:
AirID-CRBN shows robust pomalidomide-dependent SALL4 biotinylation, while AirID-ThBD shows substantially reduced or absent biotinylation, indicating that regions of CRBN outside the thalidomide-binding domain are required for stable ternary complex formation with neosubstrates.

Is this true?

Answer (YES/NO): NO